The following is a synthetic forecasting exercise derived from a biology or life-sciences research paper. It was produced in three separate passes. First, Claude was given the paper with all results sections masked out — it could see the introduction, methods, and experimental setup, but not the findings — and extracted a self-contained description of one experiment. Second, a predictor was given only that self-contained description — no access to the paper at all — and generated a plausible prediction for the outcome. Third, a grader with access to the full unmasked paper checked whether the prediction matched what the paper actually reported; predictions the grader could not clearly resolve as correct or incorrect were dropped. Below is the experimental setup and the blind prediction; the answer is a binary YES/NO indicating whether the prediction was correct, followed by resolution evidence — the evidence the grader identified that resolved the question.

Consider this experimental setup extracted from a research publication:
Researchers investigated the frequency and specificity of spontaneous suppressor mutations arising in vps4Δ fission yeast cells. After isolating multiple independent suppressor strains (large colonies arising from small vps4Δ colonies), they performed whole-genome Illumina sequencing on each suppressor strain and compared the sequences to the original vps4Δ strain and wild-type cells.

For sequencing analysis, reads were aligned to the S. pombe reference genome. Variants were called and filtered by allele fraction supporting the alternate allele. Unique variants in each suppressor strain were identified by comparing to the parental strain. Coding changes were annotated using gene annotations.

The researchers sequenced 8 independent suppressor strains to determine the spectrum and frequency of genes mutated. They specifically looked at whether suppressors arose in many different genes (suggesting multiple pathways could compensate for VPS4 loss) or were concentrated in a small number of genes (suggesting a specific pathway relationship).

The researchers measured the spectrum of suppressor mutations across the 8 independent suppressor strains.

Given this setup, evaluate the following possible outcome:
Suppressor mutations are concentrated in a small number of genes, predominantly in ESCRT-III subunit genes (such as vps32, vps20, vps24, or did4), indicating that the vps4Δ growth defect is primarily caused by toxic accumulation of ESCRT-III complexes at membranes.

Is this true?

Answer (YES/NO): NO